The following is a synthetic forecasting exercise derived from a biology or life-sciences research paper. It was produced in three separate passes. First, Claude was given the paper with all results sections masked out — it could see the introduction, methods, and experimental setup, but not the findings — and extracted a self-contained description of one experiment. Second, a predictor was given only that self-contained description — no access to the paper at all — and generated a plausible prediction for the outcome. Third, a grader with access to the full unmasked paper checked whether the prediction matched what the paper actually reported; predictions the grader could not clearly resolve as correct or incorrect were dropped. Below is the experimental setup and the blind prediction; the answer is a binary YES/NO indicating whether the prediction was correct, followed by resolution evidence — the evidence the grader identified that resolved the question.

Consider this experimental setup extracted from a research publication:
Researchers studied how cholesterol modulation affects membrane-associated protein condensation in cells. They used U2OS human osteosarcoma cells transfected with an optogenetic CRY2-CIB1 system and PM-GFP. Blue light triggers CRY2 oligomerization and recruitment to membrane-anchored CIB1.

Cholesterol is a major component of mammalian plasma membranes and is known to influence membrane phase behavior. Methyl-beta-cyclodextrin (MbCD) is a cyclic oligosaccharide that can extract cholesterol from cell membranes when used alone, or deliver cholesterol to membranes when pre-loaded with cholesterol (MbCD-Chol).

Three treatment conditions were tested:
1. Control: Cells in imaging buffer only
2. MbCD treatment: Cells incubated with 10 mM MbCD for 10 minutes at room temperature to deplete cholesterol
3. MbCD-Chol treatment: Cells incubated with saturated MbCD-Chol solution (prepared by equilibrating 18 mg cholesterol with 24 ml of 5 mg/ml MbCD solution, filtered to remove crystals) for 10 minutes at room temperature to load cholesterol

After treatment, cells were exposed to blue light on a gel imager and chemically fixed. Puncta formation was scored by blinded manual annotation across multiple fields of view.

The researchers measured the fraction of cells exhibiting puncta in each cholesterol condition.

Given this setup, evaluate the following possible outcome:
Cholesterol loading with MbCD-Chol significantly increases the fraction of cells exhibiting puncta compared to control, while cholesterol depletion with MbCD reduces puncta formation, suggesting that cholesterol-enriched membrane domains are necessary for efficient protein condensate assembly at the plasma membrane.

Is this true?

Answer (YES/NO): YES